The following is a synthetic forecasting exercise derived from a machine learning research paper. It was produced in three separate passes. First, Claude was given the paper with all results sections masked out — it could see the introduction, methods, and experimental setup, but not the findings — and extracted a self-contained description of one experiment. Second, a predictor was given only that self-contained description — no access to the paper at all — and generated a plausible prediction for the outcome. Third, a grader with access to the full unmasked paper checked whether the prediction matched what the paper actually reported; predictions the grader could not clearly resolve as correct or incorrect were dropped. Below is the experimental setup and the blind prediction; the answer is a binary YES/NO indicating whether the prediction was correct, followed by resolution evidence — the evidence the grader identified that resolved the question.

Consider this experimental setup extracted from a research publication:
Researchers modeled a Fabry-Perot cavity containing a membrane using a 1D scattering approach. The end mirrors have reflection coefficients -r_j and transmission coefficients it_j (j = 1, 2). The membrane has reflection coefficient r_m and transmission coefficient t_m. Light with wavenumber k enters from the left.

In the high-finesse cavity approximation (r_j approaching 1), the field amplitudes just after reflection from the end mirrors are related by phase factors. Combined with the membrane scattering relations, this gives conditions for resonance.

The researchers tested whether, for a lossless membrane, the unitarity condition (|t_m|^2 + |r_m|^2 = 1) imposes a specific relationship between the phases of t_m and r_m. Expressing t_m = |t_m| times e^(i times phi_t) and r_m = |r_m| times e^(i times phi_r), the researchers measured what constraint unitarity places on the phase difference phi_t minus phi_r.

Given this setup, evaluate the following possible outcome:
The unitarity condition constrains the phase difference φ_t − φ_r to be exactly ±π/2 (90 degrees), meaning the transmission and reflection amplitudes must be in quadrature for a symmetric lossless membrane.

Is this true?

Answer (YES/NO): YES